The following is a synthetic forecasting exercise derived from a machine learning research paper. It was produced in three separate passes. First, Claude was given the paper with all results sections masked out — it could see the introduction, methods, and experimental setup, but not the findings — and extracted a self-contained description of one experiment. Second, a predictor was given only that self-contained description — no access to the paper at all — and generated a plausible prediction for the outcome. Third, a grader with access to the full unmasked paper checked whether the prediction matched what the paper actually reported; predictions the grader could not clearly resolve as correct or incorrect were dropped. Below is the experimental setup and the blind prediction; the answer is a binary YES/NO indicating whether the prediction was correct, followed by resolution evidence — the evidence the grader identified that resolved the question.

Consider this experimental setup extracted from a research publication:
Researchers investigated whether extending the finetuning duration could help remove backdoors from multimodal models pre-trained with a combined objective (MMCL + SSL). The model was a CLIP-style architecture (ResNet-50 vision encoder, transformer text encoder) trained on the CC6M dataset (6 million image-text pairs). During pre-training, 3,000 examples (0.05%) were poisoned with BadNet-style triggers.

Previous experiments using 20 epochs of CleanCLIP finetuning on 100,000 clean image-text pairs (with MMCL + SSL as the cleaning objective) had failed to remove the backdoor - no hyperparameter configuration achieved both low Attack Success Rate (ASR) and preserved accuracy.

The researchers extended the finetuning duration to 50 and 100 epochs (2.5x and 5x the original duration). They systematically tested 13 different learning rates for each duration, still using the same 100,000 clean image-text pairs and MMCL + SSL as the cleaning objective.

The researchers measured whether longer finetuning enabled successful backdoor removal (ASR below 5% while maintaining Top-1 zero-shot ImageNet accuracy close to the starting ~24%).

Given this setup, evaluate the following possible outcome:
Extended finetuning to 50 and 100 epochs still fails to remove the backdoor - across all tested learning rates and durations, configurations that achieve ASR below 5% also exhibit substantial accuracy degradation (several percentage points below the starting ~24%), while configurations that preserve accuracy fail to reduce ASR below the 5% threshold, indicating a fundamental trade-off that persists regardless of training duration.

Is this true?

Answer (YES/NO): YES